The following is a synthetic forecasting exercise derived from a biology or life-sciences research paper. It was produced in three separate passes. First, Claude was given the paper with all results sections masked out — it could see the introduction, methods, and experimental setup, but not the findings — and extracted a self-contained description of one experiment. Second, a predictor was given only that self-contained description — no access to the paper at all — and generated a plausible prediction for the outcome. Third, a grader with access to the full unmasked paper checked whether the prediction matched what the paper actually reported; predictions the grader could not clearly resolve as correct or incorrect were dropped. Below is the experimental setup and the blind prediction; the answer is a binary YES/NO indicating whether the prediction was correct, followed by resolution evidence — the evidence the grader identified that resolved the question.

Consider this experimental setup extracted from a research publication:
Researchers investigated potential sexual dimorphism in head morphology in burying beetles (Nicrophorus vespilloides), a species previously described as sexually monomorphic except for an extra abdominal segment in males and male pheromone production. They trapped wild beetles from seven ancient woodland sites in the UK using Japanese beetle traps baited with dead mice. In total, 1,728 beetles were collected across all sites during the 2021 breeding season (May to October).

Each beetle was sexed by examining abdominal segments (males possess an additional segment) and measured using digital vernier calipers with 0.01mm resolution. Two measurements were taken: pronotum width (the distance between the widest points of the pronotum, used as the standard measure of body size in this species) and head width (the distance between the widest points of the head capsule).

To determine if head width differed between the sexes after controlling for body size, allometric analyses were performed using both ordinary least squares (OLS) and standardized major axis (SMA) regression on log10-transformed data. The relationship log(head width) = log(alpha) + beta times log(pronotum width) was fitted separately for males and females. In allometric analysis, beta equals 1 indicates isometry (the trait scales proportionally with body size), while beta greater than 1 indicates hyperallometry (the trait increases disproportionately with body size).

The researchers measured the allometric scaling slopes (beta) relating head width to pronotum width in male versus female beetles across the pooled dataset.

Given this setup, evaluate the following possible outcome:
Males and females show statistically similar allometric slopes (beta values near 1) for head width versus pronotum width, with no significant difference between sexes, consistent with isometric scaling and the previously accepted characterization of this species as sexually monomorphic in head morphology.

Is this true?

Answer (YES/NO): NO